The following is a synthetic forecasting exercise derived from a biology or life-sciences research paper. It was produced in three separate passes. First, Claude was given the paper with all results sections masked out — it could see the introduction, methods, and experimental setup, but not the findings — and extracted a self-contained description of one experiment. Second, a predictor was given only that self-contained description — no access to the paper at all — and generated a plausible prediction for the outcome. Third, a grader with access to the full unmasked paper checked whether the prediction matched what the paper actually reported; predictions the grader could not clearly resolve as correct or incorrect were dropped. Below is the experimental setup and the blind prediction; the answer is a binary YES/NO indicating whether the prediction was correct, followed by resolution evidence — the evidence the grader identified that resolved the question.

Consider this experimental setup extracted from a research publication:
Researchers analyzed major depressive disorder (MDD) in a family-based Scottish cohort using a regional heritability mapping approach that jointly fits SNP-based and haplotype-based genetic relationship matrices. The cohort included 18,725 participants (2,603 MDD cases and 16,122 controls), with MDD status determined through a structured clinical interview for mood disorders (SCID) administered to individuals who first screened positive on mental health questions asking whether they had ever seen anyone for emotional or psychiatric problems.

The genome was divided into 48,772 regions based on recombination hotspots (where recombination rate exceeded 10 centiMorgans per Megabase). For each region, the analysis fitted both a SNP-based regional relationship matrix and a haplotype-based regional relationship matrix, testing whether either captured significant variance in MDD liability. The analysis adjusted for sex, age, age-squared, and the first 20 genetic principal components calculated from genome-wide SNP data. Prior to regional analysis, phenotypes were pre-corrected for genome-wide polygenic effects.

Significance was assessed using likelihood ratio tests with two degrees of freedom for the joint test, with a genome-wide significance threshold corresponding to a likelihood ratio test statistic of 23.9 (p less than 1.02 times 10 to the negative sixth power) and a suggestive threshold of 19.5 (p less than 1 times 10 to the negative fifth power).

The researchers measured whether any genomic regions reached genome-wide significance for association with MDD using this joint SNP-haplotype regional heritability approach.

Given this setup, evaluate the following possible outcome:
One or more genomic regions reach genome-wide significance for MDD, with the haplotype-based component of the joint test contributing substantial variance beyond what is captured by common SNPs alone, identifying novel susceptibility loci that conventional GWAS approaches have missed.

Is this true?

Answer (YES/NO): NO